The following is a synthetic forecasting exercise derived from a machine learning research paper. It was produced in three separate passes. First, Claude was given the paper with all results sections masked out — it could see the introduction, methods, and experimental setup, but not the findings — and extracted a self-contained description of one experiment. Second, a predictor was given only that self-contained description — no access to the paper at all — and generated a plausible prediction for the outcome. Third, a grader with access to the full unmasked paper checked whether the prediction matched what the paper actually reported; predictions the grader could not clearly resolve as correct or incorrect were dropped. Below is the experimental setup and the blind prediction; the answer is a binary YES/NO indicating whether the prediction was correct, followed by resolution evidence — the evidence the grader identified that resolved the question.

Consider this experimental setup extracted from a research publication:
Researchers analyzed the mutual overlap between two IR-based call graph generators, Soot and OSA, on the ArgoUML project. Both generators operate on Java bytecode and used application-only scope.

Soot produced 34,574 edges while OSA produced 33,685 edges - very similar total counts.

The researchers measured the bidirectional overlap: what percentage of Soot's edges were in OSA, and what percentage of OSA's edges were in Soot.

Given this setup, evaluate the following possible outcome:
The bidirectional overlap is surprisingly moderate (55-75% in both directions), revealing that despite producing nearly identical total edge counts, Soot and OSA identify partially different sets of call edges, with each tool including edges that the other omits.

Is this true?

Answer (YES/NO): NO